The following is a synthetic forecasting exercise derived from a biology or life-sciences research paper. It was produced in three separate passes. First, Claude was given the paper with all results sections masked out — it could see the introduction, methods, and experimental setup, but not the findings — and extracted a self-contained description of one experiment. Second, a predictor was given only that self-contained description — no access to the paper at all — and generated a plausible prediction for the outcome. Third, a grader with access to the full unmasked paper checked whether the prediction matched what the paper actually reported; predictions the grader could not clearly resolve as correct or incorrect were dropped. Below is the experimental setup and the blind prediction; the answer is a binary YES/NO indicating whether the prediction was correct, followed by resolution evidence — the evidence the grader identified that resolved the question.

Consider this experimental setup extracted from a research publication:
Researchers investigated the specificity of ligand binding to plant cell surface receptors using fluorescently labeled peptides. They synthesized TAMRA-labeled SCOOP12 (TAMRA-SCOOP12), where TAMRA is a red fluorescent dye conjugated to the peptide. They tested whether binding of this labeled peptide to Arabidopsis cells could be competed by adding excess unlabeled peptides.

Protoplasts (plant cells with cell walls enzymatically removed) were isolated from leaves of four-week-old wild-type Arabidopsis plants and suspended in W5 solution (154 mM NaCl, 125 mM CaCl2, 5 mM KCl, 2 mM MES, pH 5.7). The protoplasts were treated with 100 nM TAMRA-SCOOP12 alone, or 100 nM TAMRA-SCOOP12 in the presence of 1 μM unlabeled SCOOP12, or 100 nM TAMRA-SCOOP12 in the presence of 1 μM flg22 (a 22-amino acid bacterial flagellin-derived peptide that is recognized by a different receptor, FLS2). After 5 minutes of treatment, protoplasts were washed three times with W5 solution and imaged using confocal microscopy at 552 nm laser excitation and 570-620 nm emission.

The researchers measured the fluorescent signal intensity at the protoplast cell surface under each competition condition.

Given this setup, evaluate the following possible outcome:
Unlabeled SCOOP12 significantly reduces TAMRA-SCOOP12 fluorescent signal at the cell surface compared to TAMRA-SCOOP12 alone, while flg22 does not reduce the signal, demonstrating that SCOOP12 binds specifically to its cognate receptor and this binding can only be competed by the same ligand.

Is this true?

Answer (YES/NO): YES